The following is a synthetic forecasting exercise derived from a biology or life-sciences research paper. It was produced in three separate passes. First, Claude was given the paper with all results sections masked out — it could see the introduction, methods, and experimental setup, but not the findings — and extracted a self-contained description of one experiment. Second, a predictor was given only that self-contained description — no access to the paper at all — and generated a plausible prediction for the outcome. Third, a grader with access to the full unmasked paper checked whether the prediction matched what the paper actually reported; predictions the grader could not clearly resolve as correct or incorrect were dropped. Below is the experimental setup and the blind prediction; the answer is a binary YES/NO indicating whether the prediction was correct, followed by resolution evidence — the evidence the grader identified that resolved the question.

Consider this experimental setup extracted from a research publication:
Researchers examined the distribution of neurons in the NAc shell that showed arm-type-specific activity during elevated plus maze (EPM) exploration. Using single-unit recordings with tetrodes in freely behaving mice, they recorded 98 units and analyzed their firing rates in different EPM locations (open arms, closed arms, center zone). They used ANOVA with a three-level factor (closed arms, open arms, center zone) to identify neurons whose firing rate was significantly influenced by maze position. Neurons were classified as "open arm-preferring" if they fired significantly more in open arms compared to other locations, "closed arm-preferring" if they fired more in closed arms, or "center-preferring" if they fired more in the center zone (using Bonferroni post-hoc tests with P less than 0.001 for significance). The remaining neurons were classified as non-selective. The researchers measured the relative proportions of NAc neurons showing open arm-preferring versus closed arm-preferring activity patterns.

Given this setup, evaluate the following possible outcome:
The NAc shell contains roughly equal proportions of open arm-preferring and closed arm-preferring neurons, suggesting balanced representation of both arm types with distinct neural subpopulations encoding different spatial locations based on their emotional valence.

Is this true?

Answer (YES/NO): NO